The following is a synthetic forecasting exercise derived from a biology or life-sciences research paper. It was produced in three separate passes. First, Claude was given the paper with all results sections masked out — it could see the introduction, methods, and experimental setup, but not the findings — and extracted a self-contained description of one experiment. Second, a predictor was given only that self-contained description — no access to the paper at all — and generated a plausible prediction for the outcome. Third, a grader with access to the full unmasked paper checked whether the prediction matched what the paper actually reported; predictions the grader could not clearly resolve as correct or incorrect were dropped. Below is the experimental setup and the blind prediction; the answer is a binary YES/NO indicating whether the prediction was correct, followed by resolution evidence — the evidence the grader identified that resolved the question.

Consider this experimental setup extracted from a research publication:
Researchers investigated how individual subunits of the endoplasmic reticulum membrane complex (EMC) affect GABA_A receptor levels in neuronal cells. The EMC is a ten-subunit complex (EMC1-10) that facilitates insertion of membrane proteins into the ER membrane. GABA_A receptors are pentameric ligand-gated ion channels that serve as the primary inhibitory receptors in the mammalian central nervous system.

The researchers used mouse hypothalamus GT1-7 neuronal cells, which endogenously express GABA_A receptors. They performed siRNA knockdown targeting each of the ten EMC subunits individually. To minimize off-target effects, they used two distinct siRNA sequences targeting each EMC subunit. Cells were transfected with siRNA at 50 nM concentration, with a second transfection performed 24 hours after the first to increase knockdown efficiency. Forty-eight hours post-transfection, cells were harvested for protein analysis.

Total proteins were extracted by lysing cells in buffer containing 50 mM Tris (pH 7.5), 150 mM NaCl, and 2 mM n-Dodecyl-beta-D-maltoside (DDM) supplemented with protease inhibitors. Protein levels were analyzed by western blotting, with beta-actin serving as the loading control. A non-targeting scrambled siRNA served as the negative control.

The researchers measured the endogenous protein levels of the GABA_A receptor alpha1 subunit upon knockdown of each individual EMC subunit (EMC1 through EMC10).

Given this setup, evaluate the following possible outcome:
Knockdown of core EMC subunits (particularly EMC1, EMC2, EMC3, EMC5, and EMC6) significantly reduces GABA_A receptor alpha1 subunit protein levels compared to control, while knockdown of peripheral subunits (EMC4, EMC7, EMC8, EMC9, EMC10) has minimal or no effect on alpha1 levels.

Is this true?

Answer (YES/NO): NO